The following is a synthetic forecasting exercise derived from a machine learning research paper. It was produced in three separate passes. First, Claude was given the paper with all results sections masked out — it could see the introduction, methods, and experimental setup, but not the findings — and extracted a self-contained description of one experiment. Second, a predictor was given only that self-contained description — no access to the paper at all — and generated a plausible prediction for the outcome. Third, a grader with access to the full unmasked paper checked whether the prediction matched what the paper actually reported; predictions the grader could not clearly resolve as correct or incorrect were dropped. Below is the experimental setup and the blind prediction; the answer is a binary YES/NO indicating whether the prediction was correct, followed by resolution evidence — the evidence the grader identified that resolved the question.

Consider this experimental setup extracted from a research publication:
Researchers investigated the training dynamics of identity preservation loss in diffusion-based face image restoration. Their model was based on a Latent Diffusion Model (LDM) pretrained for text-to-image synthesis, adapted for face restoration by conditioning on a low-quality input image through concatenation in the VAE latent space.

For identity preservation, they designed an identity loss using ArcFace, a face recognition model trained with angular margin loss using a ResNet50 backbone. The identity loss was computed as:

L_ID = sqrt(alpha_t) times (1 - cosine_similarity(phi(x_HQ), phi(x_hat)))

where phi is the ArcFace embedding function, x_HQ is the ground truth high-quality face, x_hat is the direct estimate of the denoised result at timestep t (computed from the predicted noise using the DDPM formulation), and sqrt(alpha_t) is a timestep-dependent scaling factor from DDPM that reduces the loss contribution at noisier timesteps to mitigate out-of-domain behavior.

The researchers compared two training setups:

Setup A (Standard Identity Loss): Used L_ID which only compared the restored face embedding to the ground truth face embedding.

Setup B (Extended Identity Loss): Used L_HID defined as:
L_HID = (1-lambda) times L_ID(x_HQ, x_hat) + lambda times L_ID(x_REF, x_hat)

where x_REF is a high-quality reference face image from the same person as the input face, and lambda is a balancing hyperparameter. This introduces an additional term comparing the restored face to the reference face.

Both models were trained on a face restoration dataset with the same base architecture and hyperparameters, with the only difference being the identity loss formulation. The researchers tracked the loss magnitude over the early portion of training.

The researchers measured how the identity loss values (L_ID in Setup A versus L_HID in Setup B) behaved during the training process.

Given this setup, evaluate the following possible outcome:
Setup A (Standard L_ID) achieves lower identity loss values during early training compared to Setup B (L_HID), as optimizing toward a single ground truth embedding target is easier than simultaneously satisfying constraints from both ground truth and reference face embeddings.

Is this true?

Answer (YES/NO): YES